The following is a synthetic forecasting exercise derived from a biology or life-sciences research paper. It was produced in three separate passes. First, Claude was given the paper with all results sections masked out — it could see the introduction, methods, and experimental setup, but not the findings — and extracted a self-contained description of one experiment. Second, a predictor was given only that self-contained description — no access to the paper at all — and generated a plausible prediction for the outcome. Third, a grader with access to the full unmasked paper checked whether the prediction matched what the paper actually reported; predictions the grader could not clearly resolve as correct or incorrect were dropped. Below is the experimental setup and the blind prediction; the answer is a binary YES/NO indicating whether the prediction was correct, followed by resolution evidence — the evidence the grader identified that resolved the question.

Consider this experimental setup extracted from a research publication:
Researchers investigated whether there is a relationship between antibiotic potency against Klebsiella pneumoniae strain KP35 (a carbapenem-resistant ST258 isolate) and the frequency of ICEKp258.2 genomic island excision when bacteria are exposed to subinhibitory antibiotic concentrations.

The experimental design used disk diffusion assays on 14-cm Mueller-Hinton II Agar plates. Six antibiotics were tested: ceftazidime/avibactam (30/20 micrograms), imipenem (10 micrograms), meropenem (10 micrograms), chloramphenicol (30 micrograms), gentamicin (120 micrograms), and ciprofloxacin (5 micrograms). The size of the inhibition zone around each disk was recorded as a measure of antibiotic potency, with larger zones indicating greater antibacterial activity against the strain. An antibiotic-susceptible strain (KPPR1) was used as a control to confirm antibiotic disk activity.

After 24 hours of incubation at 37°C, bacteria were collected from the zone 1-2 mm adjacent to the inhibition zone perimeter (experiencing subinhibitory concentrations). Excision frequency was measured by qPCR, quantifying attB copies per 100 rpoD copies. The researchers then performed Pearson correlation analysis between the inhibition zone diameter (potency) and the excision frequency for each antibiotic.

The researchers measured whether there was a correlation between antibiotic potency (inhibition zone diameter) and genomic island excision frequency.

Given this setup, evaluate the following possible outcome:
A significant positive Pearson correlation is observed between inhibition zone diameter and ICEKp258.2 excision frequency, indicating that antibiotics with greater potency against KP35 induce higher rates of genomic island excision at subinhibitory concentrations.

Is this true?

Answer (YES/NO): YES